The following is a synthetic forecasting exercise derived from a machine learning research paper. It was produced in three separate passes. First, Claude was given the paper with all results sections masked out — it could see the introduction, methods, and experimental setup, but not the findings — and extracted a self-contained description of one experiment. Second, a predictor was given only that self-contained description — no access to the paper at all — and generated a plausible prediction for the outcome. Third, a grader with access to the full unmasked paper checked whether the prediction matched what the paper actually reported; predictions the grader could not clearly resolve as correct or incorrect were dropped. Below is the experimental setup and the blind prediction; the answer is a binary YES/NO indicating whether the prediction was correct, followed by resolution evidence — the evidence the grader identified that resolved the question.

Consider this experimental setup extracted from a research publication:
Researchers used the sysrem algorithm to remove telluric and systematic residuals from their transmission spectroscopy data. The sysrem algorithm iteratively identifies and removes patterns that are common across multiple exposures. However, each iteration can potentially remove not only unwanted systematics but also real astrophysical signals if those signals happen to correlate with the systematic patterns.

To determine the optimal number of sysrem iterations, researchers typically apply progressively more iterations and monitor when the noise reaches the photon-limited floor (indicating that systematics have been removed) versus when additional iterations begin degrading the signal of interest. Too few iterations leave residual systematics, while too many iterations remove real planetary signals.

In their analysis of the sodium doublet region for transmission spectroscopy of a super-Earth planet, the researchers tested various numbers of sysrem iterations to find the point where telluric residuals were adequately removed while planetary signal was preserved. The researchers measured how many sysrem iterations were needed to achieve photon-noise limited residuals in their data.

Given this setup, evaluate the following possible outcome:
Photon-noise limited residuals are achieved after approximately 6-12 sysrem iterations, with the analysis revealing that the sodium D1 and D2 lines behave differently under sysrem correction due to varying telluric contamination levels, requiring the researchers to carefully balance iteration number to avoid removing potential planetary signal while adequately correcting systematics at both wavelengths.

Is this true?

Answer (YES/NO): NO